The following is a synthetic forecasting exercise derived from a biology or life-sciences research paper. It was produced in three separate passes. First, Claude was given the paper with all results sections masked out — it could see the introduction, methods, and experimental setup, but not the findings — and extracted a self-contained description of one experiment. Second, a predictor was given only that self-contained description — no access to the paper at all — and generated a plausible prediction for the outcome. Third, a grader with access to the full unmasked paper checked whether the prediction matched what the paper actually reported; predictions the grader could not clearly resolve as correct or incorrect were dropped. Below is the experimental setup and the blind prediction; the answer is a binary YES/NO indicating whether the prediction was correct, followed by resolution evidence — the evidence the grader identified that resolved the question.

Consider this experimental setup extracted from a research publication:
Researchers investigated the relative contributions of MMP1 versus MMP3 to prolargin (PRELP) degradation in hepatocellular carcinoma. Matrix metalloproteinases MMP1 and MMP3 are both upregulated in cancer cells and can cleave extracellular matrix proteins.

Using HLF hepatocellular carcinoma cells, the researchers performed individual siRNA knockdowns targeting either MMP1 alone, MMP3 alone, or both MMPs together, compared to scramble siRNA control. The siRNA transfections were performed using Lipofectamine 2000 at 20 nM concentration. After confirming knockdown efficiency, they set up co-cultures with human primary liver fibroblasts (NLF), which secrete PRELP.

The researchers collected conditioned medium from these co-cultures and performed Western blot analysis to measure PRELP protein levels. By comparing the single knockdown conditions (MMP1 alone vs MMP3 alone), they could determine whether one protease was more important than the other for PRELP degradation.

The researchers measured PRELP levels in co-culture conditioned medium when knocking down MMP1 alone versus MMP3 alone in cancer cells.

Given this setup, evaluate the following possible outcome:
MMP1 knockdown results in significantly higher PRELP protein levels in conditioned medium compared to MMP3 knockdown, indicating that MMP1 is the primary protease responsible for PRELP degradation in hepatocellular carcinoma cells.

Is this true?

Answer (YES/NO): NO